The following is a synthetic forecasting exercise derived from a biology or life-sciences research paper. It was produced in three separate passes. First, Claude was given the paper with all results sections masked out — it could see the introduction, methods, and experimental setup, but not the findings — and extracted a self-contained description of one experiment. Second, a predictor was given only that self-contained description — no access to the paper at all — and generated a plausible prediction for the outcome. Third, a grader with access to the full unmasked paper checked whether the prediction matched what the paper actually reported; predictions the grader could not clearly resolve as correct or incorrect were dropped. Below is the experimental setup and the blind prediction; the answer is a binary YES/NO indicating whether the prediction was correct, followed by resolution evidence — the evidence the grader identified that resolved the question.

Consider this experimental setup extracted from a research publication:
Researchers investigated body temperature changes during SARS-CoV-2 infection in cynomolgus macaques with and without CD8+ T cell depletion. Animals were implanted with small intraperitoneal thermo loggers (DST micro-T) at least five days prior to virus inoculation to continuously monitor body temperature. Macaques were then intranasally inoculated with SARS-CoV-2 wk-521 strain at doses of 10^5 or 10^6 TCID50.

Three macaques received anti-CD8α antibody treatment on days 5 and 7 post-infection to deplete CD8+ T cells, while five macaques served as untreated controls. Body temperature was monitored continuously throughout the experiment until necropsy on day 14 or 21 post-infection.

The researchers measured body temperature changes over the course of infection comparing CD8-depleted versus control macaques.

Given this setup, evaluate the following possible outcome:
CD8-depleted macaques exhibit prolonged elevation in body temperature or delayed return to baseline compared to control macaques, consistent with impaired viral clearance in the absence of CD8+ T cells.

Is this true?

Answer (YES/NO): NO